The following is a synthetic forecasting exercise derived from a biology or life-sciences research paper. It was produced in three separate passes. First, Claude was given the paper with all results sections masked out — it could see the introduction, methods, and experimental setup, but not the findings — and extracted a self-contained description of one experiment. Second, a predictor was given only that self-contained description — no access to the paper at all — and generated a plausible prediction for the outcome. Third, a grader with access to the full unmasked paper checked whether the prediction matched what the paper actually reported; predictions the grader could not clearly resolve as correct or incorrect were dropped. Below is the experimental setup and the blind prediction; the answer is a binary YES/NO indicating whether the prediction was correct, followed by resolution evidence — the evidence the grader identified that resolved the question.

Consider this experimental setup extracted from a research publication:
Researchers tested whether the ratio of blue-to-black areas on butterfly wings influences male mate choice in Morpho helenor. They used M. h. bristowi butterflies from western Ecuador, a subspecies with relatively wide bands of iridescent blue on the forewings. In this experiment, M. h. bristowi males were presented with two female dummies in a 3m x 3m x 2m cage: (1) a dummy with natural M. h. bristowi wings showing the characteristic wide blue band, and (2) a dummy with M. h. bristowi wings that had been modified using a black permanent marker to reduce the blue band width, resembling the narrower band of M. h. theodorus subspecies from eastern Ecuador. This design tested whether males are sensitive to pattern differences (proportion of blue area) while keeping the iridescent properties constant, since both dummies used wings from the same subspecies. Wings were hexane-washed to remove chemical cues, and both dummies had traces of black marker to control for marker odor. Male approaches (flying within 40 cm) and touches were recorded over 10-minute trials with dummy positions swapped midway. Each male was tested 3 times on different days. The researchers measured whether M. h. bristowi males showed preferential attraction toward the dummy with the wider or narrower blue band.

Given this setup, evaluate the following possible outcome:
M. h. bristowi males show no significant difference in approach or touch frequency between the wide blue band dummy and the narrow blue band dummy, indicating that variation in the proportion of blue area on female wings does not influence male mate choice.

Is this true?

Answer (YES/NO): NO